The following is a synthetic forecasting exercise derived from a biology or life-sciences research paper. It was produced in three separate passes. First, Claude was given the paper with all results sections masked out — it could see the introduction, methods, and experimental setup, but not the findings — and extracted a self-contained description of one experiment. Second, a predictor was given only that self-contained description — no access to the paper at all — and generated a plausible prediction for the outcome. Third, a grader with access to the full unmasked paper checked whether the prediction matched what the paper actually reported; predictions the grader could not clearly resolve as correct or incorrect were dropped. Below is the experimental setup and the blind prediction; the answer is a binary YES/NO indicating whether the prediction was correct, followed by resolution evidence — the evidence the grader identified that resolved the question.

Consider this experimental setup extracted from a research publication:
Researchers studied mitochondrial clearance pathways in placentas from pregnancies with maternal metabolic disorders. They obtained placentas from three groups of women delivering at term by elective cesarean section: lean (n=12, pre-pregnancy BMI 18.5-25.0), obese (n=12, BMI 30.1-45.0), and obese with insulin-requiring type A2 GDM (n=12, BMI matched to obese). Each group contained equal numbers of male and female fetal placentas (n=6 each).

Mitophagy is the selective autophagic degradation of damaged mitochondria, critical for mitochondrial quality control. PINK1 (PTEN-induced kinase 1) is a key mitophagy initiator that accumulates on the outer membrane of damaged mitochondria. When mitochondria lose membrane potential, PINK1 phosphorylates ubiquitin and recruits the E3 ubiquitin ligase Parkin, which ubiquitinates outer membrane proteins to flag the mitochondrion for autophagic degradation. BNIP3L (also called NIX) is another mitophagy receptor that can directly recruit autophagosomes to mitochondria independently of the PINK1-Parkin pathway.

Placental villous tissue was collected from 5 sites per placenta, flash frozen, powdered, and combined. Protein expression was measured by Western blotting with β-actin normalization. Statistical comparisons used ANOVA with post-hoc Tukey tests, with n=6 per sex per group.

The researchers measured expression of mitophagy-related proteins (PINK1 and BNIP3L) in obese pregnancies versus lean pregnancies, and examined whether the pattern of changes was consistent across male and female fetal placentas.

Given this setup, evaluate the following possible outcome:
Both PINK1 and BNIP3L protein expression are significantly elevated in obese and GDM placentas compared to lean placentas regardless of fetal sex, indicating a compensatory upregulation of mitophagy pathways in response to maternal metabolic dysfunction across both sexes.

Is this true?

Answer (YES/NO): NO